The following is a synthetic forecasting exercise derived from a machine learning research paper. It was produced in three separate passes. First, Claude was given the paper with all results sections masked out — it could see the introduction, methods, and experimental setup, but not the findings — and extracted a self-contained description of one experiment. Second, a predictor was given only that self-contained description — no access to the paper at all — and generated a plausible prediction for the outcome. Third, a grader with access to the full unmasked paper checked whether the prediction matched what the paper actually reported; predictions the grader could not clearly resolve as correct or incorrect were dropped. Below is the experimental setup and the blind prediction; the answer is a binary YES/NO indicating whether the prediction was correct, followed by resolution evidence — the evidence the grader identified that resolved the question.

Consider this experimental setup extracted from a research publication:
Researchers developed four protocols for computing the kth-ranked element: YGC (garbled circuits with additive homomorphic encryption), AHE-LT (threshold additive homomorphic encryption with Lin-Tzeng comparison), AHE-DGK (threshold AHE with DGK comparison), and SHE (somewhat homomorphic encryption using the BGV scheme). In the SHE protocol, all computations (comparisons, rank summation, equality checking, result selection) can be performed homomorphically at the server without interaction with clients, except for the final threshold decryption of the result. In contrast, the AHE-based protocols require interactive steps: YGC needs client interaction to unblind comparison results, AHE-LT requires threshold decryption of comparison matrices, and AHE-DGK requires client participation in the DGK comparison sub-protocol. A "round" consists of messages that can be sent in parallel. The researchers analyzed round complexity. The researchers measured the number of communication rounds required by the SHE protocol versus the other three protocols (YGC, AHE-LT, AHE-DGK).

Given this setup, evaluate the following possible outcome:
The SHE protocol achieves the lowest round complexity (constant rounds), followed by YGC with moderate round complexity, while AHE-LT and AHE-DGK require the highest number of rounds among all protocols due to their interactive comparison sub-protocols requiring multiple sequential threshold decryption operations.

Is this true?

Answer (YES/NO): NO